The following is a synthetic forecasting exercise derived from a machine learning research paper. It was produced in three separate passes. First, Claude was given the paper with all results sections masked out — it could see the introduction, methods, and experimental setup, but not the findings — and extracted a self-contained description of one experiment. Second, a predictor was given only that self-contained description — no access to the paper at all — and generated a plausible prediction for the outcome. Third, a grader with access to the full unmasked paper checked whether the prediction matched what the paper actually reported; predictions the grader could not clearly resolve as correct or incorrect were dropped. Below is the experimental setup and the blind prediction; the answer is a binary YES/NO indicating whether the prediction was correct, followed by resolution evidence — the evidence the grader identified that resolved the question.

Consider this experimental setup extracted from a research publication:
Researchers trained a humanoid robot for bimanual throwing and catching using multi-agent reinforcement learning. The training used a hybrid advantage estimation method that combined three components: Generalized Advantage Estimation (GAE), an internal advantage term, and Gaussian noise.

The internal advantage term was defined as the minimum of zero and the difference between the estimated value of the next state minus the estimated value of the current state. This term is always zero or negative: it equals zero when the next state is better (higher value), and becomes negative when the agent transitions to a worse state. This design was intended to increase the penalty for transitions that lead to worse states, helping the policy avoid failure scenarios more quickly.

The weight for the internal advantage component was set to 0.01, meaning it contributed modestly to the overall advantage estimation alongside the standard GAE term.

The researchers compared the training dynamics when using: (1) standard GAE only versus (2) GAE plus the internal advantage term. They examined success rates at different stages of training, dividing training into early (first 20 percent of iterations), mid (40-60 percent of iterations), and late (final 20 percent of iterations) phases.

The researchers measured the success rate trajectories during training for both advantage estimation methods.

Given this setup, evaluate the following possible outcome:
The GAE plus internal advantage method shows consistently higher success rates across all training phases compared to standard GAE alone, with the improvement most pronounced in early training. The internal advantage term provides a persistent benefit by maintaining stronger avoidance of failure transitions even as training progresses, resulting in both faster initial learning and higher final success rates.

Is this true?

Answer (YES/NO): NO